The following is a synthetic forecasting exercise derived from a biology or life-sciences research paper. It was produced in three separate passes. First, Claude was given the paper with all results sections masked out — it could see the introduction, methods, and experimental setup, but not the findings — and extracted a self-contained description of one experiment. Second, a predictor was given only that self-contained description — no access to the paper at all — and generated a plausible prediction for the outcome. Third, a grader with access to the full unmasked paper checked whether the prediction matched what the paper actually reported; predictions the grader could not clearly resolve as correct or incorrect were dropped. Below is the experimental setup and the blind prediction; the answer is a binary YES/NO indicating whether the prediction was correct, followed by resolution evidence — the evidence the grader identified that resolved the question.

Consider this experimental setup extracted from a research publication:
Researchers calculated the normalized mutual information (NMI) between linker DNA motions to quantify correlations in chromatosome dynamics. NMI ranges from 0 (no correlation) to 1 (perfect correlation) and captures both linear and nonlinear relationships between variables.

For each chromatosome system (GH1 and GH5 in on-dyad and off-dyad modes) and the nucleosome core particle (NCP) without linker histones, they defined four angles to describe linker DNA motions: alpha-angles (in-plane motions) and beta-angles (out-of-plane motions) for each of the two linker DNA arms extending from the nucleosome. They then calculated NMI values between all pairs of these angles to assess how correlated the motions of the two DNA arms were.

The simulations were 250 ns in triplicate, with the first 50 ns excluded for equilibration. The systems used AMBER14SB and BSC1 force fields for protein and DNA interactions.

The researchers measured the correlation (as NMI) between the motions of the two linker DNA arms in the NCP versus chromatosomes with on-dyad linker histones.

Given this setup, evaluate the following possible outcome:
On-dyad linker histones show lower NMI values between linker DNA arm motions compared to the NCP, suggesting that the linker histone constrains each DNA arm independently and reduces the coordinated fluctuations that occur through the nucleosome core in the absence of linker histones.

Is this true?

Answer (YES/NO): NO